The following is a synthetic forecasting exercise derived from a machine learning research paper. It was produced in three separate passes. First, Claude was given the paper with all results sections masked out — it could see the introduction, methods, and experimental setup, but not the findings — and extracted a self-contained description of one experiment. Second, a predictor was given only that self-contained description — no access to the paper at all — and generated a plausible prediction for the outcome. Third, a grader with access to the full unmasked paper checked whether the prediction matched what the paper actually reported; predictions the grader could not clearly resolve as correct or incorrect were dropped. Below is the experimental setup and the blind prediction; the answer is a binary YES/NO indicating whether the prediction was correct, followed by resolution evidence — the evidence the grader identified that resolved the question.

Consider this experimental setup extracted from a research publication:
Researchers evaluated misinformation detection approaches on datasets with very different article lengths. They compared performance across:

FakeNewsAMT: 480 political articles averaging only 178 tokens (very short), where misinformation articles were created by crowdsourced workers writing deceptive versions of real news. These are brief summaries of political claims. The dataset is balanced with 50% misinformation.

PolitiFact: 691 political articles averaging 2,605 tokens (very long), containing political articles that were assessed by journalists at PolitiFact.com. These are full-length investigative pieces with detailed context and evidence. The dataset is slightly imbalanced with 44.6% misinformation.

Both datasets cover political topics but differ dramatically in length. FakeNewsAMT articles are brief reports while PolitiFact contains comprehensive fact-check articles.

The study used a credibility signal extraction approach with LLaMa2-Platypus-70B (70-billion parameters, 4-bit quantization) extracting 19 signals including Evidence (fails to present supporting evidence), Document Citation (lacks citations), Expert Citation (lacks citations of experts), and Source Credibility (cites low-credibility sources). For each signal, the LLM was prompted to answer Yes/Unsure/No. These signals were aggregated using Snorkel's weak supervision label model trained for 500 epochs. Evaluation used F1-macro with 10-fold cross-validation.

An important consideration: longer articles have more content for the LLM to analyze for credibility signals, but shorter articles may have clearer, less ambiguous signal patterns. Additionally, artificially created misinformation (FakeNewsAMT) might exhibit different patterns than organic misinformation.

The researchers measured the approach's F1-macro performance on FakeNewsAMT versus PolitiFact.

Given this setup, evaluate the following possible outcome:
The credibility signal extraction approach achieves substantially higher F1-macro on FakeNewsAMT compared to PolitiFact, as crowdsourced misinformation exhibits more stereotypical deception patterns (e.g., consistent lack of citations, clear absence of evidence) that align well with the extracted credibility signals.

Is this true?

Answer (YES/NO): NO